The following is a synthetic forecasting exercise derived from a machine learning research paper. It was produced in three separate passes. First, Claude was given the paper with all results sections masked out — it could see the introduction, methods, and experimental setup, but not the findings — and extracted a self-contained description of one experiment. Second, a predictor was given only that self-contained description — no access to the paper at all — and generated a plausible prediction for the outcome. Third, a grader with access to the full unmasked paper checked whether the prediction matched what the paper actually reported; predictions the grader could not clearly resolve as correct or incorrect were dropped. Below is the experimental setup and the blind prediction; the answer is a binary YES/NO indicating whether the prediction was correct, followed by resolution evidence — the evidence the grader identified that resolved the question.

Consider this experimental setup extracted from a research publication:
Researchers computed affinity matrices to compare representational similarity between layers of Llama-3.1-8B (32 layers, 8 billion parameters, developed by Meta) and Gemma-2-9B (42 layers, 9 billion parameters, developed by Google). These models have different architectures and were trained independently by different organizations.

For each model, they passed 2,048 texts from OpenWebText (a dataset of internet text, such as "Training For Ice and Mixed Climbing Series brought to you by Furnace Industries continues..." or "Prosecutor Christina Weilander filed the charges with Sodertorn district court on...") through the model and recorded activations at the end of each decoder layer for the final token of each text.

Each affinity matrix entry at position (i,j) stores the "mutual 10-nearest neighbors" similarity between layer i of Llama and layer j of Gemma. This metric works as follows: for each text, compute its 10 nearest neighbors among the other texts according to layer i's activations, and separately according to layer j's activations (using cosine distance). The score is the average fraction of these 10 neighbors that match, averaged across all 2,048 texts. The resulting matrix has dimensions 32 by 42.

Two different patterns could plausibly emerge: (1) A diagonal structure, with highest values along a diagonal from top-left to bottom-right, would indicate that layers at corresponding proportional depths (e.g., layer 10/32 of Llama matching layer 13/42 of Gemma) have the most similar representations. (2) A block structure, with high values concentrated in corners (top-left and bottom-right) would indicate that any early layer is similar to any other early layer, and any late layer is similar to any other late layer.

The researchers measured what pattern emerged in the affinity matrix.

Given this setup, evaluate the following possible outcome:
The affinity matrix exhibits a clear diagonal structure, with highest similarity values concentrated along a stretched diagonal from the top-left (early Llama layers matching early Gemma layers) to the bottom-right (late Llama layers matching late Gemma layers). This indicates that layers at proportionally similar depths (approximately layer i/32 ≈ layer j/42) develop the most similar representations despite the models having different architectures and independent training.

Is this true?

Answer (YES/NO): YES